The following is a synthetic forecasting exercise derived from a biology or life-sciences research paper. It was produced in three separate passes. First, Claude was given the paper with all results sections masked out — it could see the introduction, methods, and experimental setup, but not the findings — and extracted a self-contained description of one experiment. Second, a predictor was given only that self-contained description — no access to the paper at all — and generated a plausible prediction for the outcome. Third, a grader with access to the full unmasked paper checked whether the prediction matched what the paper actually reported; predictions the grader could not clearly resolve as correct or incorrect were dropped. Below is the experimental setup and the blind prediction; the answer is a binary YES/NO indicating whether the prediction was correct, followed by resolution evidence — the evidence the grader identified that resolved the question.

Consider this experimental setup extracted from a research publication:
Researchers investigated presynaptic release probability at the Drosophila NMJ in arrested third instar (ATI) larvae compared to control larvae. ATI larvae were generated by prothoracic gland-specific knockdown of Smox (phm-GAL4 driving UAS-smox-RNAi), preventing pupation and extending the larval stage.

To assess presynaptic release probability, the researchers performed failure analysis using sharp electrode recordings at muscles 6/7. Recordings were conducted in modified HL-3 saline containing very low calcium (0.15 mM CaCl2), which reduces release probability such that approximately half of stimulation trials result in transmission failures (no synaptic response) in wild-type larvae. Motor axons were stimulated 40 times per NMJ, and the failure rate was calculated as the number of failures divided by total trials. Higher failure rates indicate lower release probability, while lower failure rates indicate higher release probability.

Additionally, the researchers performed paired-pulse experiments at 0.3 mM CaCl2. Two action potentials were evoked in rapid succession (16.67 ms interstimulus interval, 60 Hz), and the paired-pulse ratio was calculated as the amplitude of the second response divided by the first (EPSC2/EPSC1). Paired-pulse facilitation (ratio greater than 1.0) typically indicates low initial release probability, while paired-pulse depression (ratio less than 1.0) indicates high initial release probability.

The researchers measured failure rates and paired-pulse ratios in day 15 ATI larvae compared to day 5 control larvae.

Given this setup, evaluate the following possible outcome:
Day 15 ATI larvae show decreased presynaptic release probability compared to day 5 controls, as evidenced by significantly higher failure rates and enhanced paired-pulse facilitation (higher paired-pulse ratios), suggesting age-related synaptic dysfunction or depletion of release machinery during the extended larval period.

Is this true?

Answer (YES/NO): NO